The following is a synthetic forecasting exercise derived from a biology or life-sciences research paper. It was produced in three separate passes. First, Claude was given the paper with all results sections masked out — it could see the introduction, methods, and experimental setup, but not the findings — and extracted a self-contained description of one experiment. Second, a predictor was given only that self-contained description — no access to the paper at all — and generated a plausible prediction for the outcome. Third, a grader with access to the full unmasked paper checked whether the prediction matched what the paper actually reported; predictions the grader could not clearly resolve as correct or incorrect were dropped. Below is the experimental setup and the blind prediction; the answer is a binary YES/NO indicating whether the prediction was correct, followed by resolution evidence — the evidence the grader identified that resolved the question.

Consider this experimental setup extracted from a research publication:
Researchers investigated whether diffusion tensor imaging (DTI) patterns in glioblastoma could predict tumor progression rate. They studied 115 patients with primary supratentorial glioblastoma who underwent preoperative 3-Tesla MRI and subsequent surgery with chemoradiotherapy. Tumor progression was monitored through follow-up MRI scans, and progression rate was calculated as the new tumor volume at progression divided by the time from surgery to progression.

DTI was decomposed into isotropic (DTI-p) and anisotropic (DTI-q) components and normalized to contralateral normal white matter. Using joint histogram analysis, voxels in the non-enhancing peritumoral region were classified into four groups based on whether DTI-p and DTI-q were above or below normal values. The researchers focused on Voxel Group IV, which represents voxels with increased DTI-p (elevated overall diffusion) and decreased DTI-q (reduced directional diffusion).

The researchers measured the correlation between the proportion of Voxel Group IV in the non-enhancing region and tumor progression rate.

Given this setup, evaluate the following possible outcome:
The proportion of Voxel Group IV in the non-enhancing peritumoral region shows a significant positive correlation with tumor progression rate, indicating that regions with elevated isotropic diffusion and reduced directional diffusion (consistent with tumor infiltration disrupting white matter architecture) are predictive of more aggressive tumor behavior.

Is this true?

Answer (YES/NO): NO